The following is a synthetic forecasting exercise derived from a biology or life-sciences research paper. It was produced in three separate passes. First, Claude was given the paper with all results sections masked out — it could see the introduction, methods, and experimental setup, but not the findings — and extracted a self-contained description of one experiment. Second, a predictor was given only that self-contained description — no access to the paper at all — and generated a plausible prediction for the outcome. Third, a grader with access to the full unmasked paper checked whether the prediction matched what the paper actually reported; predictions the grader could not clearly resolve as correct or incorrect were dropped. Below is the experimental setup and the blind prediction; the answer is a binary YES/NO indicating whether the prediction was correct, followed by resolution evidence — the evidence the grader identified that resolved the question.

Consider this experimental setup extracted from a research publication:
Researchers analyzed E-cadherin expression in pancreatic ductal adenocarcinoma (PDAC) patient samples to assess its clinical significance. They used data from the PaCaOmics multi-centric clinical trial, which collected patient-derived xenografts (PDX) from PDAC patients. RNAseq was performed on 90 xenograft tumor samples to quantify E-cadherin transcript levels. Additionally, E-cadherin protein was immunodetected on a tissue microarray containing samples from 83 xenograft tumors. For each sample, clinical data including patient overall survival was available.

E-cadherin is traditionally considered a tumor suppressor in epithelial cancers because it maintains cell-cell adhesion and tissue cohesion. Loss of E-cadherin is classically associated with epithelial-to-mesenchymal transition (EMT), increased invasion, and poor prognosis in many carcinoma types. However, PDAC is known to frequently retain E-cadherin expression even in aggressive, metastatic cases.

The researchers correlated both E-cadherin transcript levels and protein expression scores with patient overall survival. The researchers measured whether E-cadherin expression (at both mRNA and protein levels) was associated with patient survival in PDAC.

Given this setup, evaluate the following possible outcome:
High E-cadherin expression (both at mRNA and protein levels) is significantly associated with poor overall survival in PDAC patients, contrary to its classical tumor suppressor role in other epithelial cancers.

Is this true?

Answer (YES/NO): NO